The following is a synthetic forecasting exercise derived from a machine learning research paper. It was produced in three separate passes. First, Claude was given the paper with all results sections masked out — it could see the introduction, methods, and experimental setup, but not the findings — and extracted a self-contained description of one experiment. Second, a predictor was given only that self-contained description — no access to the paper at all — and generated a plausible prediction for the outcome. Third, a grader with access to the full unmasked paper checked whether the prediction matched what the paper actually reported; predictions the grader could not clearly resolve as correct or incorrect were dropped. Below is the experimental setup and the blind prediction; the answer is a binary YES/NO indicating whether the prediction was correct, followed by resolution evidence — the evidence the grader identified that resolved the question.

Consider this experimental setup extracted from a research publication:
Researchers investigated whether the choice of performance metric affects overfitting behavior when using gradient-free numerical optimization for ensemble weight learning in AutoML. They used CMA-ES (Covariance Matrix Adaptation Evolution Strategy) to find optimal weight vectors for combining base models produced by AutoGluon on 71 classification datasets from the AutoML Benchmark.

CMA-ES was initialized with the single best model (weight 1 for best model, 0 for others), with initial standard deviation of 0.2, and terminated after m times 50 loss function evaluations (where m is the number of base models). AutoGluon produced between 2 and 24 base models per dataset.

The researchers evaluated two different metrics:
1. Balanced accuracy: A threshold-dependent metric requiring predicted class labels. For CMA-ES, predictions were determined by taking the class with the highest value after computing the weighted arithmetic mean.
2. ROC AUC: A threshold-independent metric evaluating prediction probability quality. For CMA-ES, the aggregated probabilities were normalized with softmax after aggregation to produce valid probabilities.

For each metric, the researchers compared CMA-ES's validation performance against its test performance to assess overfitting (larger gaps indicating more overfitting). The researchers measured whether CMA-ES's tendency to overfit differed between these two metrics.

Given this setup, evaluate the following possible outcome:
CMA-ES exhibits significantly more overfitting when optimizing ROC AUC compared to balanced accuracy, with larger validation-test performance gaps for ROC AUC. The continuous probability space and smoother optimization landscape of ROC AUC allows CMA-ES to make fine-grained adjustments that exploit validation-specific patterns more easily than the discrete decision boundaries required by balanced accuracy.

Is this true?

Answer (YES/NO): YES